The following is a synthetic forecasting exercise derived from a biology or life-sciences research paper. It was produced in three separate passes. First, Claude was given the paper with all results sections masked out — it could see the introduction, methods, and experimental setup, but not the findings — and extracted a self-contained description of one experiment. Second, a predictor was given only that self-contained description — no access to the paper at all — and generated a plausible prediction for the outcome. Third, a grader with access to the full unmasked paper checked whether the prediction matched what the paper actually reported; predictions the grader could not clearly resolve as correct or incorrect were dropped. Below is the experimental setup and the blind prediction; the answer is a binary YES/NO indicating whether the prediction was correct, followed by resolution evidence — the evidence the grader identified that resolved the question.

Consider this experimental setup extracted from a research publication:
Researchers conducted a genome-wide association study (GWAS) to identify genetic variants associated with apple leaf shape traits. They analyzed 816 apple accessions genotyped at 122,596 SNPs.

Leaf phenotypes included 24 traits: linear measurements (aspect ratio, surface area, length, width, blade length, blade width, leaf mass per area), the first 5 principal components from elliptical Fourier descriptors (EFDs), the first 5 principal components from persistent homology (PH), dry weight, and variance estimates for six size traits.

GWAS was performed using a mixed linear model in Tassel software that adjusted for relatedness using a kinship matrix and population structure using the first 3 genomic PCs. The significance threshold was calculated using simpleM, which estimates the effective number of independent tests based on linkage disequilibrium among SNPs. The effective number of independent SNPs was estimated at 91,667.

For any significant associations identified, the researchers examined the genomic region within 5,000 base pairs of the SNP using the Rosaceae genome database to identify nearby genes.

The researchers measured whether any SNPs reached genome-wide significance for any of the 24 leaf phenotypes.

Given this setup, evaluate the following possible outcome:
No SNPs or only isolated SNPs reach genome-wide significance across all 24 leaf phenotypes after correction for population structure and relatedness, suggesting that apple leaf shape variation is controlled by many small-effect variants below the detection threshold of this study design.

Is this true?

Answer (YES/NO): YES